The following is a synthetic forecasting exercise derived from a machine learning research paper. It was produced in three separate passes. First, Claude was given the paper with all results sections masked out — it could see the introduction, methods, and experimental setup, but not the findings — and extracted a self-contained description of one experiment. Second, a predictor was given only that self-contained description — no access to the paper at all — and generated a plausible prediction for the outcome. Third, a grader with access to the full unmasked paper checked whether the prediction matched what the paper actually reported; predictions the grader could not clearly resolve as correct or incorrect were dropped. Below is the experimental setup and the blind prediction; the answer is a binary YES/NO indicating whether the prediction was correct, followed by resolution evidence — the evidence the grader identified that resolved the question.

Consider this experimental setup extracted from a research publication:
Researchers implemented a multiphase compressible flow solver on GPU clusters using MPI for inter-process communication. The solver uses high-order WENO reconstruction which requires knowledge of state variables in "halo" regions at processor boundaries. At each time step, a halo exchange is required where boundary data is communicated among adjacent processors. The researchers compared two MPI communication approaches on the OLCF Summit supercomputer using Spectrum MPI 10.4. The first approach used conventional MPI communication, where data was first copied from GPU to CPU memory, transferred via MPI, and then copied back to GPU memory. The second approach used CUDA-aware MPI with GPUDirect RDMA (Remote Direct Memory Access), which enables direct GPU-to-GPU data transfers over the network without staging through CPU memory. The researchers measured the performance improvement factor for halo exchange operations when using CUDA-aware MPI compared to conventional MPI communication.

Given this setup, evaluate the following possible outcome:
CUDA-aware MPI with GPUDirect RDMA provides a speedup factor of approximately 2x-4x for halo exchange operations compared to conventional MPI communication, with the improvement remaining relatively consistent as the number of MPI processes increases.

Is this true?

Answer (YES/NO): YES